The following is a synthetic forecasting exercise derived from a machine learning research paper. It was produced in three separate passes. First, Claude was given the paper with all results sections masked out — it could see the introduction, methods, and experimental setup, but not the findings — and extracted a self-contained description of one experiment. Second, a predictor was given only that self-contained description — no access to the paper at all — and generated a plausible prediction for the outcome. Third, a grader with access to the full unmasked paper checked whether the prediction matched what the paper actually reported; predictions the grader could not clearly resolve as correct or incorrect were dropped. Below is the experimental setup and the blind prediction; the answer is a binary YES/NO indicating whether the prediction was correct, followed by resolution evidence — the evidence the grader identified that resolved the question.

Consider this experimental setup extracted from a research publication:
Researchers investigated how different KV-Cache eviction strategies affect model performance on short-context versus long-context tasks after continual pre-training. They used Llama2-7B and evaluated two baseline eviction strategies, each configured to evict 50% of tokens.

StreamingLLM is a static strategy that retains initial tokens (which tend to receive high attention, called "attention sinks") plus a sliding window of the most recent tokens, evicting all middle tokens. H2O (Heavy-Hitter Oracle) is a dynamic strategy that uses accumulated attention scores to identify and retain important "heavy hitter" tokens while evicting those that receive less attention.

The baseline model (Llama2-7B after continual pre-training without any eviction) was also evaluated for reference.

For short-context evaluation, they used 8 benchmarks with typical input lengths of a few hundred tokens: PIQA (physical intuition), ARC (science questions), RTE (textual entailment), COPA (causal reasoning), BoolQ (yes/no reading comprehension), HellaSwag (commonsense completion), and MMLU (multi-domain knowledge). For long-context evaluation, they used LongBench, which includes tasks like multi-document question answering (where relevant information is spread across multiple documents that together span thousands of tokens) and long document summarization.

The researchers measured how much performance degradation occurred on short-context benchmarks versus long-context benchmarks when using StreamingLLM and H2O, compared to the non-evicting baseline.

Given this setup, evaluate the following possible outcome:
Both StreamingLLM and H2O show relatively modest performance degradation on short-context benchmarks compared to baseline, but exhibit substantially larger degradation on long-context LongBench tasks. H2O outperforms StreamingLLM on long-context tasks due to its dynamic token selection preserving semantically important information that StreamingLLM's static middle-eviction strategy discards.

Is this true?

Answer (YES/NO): YES